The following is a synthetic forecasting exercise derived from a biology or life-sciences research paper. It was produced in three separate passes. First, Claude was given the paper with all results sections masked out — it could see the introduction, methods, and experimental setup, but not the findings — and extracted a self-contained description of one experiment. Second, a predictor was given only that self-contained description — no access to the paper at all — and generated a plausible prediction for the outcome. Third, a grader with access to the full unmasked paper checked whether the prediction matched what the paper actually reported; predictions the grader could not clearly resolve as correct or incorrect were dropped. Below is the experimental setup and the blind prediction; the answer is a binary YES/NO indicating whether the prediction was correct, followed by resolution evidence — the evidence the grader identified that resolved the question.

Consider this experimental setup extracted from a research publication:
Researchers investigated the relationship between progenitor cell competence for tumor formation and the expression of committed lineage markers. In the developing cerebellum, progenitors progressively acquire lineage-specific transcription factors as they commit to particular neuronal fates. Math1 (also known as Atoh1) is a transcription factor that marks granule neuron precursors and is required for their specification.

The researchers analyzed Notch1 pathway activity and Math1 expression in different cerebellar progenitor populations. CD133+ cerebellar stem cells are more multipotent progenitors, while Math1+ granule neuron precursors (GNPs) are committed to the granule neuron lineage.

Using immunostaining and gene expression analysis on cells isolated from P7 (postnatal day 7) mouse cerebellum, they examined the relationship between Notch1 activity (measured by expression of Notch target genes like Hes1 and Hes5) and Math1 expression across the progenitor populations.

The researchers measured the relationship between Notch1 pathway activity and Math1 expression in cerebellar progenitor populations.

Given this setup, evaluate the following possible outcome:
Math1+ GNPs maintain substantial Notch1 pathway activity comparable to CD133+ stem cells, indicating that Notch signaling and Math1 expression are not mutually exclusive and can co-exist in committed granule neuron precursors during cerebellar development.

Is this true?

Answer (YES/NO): NO